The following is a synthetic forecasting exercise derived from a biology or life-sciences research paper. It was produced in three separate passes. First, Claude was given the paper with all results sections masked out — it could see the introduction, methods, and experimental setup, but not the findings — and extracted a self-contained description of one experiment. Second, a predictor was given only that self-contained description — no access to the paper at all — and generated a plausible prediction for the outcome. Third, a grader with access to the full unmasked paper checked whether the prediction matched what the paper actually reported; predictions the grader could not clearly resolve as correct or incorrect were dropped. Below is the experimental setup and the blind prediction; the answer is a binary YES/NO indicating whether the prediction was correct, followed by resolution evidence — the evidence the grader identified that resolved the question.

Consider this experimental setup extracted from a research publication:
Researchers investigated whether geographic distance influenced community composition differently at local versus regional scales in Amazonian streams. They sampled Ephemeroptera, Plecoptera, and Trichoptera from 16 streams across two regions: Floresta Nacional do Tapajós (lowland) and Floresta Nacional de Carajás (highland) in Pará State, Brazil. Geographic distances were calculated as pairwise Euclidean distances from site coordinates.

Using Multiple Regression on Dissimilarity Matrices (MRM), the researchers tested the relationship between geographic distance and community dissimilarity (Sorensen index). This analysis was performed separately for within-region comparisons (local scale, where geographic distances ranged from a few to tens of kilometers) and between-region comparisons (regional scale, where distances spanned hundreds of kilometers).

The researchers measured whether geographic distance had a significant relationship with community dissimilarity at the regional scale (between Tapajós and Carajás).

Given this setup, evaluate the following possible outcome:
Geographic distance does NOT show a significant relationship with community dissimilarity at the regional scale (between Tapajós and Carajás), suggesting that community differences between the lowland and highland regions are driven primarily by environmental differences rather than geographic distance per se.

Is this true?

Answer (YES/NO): NO